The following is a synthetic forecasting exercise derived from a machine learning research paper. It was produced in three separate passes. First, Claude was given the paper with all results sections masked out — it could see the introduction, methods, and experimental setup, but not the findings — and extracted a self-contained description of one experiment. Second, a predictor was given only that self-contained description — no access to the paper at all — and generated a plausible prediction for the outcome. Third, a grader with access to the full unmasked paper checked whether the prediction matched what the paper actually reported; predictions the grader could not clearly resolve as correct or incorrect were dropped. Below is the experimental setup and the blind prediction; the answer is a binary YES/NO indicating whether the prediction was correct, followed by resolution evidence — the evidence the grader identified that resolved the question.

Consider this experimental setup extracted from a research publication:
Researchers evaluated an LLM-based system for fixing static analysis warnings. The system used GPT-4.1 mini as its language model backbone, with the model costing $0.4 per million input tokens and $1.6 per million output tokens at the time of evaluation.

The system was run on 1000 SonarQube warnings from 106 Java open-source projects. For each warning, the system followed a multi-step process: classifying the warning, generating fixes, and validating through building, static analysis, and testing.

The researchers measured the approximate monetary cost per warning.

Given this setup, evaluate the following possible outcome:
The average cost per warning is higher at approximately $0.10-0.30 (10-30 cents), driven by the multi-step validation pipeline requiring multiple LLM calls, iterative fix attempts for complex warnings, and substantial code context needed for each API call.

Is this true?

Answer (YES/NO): NO